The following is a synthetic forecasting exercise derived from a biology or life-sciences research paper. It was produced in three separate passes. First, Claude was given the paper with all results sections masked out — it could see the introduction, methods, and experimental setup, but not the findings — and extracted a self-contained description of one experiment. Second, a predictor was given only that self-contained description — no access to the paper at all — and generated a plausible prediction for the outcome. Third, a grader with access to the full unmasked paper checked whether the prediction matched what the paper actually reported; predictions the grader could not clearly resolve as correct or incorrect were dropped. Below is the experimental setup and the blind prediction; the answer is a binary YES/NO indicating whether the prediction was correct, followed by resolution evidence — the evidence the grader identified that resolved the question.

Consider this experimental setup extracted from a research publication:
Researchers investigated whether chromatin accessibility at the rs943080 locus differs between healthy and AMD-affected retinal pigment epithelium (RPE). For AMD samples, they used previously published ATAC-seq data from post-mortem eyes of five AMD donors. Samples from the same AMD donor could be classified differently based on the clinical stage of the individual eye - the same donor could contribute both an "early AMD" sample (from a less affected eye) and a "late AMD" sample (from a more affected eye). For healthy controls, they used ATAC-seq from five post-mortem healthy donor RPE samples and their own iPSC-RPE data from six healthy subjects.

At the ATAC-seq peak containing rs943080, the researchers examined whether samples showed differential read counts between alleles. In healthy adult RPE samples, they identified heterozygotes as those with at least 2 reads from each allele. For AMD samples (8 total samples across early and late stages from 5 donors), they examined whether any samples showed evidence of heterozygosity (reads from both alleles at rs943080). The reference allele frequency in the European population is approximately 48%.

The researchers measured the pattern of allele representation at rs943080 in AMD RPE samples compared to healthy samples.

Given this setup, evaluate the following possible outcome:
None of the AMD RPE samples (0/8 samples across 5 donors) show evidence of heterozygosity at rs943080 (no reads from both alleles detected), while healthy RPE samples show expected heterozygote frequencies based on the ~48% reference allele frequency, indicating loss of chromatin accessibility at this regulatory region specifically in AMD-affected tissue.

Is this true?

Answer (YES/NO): YES